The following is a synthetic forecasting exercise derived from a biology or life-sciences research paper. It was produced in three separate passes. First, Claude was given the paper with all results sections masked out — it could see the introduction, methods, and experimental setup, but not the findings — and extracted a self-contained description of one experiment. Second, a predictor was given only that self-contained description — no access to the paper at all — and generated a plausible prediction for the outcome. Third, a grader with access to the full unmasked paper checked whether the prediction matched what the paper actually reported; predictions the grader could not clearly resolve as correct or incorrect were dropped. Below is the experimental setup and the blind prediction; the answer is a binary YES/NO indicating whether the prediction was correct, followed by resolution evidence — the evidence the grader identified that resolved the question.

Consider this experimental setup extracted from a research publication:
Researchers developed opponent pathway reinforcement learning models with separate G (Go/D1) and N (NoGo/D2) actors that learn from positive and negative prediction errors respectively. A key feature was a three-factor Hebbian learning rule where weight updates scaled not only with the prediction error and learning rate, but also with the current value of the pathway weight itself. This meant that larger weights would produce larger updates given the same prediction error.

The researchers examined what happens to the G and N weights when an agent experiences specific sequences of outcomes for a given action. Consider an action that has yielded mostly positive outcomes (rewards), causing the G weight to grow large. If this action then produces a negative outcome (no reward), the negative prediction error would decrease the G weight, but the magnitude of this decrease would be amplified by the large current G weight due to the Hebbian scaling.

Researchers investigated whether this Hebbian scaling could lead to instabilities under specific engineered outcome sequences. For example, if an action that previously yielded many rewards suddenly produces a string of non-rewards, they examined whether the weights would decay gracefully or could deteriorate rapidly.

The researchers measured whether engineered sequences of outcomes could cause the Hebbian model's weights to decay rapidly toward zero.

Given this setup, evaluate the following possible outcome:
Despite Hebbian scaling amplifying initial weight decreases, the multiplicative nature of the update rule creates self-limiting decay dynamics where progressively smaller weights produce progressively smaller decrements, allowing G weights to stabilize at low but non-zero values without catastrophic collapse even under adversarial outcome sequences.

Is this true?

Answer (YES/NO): NO